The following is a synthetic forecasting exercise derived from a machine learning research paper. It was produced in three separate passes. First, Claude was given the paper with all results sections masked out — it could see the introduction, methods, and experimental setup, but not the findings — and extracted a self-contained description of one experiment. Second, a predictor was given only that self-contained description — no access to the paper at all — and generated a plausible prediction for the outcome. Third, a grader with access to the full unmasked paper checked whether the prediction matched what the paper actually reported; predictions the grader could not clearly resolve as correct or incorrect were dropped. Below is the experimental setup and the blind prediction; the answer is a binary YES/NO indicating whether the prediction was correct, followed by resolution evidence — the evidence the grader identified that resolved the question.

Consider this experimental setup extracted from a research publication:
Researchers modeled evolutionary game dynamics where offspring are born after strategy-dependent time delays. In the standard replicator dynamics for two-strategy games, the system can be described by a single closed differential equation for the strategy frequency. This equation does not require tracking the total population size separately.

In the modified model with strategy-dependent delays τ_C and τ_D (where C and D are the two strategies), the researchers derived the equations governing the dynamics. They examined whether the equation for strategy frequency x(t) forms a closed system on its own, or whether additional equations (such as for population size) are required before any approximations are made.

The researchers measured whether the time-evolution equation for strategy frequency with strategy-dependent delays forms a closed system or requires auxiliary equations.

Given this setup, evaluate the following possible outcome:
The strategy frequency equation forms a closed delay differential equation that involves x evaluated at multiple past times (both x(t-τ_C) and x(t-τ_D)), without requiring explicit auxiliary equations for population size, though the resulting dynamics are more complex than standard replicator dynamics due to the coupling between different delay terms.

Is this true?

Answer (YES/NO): NO